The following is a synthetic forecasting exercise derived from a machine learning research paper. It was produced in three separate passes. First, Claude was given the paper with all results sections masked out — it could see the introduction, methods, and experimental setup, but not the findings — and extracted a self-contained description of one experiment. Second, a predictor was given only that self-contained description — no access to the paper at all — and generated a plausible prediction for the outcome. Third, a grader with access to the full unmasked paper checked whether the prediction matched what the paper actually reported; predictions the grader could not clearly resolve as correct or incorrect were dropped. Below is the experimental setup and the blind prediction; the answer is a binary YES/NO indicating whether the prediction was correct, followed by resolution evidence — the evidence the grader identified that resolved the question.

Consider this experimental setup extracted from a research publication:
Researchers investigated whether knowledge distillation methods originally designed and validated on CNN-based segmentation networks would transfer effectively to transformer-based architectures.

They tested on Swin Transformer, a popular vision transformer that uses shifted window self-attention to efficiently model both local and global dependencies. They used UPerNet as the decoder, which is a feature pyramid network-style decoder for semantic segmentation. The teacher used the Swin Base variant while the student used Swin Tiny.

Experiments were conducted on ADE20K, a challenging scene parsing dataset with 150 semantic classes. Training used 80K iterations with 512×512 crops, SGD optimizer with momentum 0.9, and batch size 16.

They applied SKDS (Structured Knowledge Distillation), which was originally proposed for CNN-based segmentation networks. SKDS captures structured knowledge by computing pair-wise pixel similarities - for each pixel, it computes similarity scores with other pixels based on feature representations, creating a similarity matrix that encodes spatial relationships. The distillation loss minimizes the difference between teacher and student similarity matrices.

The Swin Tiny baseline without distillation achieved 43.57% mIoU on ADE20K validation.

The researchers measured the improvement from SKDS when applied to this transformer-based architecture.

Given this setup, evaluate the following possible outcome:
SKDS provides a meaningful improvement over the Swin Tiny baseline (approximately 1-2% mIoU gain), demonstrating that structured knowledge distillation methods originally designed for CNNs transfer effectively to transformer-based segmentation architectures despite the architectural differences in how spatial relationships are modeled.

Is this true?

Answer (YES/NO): NO